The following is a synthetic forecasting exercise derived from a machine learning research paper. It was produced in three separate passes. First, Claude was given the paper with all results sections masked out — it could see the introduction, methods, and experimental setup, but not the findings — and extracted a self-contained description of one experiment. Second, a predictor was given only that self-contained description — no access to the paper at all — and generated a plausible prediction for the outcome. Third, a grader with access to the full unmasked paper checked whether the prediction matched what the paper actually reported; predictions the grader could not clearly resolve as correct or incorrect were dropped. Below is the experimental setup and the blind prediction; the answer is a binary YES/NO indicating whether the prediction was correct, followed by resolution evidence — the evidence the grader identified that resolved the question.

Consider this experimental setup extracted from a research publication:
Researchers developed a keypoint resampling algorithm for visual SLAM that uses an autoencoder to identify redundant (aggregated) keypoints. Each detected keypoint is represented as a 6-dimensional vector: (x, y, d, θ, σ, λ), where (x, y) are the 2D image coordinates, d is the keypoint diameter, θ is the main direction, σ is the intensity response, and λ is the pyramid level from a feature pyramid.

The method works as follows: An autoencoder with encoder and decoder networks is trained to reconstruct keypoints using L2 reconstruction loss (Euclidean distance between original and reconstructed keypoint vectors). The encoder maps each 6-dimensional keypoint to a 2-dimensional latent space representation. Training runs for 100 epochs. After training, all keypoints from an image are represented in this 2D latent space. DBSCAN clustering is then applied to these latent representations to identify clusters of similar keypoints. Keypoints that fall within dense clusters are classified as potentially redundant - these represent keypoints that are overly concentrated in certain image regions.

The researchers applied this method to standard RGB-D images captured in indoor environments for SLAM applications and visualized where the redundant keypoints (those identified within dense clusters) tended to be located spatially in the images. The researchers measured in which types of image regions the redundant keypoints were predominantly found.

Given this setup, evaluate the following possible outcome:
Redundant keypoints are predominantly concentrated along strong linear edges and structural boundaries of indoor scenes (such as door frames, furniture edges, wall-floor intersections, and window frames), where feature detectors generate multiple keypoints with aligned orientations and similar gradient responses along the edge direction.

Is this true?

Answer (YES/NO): NO